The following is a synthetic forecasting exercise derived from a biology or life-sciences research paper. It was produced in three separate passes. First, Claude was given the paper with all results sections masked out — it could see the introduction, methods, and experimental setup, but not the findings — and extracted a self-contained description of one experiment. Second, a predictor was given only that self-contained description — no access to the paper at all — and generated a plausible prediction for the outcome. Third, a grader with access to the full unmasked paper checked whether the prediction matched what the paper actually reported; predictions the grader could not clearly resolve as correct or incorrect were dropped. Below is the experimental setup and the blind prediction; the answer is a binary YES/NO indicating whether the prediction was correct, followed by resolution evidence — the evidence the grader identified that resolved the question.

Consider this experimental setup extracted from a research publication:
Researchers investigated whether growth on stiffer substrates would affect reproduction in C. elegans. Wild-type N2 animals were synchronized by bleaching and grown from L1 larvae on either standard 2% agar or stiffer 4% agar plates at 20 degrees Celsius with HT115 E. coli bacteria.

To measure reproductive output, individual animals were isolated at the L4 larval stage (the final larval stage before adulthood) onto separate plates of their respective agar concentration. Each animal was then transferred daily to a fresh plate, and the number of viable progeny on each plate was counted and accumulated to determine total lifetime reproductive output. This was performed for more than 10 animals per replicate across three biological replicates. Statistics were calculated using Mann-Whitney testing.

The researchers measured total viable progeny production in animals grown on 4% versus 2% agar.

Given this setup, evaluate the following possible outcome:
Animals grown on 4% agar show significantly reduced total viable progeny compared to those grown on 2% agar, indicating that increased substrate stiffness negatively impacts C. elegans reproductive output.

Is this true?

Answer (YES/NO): YES